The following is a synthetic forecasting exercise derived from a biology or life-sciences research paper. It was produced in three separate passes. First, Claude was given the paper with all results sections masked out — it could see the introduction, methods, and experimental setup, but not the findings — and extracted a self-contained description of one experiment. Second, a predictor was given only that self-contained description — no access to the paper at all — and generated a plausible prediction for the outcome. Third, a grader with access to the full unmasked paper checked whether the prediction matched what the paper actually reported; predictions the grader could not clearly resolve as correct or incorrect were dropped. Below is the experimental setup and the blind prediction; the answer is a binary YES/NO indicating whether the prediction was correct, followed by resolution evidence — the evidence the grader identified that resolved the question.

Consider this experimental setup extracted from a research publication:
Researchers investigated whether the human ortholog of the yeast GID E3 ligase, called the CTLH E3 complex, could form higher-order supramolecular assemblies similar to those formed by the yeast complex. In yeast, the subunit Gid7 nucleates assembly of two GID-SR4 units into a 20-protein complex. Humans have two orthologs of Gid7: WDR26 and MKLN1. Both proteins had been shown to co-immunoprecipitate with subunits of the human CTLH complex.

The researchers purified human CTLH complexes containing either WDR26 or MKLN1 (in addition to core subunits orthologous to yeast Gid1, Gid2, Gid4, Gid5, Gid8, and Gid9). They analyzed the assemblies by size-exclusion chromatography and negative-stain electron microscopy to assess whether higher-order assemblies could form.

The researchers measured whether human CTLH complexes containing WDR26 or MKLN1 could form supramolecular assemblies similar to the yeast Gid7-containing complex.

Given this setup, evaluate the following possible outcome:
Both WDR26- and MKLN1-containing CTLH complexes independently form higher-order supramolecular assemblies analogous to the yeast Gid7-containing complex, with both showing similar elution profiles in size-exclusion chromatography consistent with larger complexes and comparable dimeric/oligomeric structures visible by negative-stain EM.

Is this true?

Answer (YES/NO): NO